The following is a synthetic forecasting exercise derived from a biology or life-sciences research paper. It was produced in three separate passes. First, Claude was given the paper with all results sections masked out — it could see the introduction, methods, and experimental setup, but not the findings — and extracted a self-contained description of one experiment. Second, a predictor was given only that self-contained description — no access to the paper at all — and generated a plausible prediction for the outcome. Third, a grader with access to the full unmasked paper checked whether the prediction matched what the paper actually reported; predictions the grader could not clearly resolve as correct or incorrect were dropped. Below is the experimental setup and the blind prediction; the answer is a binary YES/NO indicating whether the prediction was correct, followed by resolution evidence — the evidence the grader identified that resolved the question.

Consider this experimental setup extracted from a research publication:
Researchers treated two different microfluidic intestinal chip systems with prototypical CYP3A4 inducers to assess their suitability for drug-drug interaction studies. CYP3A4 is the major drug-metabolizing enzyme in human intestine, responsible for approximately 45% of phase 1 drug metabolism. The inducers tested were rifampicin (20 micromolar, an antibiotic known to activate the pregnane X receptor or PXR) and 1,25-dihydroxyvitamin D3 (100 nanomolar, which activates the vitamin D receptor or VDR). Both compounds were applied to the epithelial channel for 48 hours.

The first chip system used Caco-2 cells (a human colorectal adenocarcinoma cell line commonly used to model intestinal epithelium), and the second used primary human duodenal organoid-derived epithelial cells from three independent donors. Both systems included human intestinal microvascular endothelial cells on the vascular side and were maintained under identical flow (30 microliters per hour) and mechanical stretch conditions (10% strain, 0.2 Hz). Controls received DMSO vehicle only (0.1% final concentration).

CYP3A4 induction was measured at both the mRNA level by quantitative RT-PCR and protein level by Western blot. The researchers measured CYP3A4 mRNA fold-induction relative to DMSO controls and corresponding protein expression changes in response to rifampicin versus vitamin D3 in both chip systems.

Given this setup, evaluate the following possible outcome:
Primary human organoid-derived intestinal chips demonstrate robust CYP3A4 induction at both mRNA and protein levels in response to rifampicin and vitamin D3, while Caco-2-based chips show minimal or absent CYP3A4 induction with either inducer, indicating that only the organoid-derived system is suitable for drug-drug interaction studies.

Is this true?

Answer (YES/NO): NO